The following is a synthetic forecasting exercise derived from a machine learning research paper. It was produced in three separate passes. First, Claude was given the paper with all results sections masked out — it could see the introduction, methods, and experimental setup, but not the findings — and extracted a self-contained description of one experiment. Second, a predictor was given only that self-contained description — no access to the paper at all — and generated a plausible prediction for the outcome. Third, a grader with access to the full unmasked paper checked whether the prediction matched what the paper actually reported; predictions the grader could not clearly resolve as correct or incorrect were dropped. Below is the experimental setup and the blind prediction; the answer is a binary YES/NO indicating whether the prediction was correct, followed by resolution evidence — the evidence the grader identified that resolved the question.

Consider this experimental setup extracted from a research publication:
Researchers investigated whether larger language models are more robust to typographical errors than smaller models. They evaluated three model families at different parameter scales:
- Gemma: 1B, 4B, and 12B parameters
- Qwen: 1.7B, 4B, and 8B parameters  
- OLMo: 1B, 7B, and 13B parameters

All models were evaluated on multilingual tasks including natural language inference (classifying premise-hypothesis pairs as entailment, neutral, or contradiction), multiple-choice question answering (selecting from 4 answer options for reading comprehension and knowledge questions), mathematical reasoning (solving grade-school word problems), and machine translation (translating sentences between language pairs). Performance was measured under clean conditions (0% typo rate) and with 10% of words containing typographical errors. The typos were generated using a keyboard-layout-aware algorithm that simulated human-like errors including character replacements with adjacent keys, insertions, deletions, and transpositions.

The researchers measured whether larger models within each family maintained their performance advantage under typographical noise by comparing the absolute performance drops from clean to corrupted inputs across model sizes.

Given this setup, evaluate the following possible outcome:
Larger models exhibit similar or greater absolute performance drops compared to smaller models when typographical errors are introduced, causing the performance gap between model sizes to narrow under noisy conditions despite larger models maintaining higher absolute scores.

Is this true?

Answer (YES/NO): NO